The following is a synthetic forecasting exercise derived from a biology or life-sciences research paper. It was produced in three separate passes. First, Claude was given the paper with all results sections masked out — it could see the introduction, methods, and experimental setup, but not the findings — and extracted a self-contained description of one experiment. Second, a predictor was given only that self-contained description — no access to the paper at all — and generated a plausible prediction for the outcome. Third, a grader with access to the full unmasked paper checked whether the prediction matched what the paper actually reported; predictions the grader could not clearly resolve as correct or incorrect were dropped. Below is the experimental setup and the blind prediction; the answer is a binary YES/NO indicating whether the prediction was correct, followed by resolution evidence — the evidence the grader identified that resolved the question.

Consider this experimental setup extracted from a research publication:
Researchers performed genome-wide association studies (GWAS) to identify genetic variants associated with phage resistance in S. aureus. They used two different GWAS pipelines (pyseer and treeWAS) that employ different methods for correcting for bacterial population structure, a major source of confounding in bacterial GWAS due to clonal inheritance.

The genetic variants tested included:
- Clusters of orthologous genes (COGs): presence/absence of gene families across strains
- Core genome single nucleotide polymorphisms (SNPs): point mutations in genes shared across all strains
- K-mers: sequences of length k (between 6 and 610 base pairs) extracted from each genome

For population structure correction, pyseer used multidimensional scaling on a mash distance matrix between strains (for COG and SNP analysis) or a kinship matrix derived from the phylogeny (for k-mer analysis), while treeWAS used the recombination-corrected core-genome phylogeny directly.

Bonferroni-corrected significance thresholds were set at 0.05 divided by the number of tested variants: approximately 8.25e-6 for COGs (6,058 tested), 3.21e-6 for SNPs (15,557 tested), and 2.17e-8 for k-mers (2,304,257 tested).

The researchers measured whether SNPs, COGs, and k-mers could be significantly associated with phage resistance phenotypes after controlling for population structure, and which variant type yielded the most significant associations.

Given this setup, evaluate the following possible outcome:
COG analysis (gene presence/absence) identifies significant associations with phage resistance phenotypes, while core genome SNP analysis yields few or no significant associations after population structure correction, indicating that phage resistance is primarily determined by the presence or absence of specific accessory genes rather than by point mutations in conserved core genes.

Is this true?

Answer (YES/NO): NO